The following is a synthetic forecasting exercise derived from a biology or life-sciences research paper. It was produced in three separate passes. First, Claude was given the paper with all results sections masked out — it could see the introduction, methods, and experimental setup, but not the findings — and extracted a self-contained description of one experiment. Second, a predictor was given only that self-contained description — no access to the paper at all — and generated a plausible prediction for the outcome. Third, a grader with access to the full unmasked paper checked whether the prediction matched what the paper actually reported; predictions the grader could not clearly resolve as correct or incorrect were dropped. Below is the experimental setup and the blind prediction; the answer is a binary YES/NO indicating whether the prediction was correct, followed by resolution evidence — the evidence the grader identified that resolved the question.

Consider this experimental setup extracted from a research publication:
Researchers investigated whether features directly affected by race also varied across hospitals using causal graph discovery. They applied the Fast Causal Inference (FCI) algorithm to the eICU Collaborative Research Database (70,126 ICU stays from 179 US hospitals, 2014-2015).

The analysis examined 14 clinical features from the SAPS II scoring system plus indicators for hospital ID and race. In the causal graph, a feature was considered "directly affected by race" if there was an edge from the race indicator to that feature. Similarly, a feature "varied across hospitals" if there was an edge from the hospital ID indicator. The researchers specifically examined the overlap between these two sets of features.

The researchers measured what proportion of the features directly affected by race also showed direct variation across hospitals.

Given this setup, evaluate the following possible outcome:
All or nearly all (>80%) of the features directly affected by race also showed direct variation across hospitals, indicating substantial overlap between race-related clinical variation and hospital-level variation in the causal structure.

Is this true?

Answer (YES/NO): NO